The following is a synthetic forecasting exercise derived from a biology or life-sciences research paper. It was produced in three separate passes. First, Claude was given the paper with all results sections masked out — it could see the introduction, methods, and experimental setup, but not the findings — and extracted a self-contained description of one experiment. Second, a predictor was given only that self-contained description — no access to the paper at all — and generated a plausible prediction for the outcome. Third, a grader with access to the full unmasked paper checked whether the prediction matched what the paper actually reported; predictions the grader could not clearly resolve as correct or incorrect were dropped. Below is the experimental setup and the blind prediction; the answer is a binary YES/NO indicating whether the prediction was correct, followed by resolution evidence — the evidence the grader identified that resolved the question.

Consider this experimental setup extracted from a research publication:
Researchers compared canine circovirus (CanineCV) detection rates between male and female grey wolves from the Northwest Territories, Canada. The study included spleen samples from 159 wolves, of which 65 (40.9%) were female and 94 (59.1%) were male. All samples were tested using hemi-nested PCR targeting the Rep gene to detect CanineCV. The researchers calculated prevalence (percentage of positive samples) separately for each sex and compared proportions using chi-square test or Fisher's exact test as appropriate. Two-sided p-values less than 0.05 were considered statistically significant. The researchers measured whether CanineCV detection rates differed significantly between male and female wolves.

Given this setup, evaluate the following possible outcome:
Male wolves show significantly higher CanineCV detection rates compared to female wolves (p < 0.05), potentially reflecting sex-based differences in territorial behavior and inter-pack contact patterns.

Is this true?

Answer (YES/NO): NO